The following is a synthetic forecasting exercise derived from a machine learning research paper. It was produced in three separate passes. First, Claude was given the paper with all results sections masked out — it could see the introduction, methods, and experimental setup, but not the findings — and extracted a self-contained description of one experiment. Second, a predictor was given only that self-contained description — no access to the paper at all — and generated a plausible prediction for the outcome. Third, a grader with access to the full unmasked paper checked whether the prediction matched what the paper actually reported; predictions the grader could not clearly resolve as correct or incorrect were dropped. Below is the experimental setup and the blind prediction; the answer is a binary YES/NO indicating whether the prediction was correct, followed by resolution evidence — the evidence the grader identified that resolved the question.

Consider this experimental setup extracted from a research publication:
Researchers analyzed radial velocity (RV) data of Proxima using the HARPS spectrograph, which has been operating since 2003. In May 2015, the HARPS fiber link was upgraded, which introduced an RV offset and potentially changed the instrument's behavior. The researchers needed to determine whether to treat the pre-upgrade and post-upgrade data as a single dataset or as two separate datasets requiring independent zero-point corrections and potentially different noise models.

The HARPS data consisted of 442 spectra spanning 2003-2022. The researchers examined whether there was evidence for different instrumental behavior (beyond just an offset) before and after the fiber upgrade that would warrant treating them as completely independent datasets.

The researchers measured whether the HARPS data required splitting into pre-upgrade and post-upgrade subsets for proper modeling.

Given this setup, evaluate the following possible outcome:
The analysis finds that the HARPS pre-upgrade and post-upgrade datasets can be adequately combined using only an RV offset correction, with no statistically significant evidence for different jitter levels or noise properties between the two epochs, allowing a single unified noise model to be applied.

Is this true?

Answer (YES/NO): NO